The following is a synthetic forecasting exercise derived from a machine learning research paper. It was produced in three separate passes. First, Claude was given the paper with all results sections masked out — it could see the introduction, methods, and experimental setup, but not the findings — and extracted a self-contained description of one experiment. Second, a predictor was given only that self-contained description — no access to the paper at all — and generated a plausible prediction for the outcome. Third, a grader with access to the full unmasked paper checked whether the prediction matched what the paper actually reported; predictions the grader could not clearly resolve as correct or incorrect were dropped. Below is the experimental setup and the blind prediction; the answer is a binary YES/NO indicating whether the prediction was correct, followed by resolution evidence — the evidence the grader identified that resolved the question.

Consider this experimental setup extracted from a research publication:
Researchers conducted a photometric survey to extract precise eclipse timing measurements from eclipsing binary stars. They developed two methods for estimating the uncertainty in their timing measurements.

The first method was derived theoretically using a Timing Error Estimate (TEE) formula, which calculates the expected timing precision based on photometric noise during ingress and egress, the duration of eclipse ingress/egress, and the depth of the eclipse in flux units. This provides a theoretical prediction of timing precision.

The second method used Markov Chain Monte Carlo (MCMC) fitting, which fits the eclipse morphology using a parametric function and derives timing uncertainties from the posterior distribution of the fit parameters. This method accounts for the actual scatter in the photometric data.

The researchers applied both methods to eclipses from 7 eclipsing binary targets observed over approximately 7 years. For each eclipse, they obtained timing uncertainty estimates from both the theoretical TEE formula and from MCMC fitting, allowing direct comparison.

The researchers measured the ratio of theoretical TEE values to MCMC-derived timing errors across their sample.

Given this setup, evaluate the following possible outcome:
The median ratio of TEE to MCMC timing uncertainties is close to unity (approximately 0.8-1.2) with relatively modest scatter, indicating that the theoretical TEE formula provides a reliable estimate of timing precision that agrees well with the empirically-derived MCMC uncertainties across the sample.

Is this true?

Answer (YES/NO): NO